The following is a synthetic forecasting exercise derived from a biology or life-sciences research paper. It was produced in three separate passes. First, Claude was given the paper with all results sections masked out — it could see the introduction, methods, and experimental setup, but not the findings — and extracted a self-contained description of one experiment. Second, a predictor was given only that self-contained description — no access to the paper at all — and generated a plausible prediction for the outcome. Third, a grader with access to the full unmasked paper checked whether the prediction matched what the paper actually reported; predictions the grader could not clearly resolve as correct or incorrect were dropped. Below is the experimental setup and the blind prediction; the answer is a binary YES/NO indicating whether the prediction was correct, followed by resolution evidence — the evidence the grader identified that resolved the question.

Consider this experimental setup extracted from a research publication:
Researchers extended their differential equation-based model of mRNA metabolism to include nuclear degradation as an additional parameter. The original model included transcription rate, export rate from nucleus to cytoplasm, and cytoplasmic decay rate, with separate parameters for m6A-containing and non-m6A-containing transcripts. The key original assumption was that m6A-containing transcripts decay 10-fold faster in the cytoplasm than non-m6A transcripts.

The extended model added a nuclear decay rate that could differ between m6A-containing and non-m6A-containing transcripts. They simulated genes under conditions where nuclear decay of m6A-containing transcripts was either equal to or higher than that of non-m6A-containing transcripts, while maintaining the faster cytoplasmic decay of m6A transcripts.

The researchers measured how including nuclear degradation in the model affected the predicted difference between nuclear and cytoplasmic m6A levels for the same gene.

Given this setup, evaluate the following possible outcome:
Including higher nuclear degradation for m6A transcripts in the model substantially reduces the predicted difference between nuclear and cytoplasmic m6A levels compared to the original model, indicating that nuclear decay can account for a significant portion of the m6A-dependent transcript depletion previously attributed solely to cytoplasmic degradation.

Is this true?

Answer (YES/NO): NO